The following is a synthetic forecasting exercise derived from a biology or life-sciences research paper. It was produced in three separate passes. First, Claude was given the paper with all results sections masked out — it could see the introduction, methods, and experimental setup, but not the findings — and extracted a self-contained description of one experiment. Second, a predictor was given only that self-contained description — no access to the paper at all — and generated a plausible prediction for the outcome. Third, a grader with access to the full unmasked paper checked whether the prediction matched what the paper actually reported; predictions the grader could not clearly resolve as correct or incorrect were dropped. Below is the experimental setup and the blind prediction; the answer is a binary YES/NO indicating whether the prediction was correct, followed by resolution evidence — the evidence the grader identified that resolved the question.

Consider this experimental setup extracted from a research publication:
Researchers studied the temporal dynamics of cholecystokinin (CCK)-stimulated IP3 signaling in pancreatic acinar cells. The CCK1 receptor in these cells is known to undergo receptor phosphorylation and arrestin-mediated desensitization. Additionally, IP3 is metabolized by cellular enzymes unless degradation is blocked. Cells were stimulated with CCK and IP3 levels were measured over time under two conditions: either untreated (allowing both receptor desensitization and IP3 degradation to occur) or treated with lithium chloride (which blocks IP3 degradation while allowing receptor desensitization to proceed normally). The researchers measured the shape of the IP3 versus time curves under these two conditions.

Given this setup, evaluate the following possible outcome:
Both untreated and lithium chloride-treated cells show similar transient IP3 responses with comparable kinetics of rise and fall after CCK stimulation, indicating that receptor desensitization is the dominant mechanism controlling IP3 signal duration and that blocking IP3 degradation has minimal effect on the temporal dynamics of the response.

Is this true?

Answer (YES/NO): NO